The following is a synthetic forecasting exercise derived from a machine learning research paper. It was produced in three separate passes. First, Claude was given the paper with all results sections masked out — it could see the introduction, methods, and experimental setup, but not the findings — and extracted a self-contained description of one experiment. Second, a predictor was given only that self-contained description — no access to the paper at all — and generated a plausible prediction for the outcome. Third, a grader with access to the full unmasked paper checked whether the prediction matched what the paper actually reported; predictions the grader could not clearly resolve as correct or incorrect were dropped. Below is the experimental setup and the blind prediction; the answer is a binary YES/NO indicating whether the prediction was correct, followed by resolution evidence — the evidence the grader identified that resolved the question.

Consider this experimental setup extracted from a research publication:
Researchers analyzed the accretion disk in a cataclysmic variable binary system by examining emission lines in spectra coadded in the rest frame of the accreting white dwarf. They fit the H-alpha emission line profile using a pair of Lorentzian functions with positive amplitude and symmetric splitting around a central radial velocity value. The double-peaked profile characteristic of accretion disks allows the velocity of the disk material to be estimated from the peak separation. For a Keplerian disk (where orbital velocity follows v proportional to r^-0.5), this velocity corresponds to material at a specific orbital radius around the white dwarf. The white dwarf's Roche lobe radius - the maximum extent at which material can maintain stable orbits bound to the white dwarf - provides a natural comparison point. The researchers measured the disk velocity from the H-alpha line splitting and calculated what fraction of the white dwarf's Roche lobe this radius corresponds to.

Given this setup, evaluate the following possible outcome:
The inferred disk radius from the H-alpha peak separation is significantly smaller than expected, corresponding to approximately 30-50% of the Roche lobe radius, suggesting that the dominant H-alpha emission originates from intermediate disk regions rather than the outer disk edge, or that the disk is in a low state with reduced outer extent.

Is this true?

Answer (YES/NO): NO